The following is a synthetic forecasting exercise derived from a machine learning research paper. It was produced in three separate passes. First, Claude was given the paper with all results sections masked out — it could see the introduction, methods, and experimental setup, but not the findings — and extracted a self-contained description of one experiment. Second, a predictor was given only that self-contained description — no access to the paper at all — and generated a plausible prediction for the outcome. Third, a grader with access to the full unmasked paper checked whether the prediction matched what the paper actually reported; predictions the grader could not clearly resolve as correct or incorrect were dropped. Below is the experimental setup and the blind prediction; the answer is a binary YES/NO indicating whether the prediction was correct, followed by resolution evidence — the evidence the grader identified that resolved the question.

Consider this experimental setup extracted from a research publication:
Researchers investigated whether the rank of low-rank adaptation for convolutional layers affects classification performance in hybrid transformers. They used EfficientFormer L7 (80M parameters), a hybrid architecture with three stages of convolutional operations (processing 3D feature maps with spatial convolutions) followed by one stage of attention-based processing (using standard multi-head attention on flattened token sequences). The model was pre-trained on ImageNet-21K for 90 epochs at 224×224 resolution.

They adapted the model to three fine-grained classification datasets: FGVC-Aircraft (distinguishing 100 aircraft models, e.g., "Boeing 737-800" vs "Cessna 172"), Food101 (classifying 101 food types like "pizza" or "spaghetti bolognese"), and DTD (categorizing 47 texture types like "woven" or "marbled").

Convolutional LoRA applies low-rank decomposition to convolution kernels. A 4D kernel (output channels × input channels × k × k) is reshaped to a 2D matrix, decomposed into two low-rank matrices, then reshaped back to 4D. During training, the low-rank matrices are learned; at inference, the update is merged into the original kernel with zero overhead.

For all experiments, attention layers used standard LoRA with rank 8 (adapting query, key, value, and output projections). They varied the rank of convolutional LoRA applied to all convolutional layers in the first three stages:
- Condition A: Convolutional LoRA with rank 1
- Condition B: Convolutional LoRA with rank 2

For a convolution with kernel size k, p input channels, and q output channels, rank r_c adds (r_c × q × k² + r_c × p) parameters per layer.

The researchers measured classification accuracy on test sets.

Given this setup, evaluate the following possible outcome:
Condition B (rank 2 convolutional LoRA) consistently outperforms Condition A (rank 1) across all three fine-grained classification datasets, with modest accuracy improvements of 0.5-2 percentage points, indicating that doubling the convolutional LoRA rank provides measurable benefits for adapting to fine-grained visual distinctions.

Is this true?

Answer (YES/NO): NO